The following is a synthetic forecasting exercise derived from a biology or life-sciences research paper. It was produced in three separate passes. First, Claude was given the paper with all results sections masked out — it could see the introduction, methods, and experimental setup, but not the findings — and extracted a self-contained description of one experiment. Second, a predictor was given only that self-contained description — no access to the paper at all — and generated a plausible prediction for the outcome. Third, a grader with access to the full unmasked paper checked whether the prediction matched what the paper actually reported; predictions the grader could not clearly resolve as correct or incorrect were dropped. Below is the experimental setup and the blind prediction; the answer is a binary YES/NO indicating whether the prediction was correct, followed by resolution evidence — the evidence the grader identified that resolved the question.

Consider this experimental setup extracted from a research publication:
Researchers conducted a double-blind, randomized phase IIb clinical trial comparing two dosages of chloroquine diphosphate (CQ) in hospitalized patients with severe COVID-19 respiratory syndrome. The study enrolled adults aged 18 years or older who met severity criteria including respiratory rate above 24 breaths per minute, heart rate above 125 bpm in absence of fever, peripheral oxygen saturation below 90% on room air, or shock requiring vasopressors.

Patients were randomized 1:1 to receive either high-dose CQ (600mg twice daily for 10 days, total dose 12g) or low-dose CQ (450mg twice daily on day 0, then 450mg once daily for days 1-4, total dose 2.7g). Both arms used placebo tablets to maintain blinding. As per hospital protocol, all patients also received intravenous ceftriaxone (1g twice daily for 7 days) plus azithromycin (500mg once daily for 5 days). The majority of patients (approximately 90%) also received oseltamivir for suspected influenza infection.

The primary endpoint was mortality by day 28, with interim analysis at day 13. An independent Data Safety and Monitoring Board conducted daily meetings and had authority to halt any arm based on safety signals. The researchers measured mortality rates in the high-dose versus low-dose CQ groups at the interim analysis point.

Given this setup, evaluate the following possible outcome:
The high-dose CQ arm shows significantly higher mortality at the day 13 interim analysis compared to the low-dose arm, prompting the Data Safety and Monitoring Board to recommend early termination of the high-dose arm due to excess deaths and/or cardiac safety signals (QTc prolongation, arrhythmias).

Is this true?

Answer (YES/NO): YES